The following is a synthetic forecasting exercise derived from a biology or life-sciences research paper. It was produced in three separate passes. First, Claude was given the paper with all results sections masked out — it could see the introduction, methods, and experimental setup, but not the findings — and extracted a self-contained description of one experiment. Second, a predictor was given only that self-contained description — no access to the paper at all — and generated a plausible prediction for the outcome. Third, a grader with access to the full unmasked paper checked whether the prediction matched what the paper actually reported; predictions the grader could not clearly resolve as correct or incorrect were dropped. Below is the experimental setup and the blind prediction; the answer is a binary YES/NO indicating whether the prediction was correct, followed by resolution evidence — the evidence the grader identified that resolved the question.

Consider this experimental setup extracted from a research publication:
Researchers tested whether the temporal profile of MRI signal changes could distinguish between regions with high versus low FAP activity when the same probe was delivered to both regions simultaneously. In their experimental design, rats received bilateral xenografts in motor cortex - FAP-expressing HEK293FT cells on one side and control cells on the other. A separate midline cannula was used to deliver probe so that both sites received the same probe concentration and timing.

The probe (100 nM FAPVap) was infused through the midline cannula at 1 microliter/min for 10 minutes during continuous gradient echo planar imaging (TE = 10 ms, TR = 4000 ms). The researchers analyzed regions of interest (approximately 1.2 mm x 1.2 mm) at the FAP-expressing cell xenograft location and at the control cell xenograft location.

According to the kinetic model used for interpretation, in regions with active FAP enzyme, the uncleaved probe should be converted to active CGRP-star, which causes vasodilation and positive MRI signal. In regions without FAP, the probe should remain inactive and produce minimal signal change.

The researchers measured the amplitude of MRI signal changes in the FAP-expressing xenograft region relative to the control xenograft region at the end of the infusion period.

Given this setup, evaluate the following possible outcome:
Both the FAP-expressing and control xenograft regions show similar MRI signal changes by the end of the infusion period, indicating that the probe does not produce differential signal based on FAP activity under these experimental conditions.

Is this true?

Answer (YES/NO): NO